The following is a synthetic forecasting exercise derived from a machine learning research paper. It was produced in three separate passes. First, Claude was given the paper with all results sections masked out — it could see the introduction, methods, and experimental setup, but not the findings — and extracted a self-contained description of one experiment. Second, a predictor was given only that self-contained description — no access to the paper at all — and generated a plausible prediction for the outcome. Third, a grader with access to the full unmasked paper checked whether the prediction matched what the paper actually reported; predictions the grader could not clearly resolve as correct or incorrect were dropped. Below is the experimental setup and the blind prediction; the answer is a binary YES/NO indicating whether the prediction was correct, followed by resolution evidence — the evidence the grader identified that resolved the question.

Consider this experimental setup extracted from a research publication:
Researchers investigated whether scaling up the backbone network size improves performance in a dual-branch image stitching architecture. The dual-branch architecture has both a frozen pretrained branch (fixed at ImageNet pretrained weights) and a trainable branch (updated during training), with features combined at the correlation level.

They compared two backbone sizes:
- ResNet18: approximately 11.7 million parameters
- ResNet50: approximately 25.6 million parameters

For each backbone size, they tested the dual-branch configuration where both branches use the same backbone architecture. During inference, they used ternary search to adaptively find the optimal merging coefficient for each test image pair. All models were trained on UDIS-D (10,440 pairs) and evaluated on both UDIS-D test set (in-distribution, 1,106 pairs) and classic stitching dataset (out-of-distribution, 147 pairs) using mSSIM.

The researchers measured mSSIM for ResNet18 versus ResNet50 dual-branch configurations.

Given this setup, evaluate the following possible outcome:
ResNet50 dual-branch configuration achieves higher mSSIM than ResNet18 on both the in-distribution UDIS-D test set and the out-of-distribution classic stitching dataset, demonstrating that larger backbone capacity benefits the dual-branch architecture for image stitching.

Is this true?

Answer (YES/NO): NO